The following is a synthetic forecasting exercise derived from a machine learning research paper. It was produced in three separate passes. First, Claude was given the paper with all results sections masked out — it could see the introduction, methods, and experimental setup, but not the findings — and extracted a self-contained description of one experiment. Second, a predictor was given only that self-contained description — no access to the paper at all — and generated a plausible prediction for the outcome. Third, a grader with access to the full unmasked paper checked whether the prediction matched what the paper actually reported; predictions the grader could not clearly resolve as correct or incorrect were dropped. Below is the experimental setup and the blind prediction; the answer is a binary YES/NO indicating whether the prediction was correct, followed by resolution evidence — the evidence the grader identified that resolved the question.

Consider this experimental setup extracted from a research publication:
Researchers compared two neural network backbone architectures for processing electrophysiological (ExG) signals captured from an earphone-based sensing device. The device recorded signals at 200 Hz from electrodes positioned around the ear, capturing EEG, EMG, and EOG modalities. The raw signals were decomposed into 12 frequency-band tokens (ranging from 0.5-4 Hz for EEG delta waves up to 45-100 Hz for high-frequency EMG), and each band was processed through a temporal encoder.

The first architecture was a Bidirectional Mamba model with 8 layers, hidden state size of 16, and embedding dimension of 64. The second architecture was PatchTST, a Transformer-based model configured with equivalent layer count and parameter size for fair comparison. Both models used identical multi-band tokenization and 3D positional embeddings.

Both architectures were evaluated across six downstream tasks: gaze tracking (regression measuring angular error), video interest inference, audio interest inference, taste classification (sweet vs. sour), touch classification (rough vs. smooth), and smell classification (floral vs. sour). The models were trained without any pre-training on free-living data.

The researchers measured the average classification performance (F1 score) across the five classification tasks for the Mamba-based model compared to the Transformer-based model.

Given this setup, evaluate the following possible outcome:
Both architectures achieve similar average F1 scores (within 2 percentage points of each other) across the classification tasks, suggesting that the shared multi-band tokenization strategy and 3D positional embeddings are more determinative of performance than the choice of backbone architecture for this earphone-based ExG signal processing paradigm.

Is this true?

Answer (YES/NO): NO